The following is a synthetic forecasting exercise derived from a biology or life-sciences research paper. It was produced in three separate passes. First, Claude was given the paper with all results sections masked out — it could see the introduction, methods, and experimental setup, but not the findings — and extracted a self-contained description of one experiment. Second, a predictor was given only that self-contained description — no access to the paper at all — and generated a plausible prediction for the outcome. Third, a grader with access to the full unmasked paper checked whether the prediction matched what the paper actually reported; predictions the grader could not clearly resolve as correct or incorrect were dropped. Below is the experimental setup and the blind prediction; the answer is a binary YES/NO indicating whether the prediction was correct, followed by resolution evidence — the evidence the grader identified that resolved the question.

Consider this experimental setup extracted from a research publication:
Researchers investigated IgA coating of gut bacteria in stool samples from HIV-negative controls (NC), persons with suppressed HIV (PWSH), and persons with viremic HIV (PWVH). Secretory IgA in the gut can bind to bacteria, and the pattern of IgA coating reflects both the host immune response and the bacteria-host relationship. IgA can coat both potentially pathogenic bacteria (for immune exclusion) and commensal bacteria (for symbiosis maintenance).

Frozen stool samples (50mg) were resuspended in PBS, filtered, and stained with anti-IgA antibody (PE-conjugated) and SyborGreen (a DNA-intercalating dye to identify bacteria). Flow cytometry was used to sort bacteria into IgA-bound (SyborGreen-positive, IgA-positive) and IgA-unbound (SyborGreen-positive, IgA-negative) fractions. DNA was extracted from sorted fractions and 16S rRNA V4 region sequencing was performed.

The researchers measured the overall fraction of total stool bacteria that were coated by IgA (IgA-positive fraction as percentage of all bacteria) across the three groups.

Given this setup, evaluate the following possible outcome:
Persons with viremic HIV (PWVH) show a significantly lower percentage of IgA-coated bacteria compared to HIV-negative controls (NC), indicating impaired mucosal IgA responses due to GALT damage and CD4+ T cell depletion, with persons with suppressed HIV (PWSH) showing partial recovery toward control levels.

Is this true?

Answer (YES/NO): NO